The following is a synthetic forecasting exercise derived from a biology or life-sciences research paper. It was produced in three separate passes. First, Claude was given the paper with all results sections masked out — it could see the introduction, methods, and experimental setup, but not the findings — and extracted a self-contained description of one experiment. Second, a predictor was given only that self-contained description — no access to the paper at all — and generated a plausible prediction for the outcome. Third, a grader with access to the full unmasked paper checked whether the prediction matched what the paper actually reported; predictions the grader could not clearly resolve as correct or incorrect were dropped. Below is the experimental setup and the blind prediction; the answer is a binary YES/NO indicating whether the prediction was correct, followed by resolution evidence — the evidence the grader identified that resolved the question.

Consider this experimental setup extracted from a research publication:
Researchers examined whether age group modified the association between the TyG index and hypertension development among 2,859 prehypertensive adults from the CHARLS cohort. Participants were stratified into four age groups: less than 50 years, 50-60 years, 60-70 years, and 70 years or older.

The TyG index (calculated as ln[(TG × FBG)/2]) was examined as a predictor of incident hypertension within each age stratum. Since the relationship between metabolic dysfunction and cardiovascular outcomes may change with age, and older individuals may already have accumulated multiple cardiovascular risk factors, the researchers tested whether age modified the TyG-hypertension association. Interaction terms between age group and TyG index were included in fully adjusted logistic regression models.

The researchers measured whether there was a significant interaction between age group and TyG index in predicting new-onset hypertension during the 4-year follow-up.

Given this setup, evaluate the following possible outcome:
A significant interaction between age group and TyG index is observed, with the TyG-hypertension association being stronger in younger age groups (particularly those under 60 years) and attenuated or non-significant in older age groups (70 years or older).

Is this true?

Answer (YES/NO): NO